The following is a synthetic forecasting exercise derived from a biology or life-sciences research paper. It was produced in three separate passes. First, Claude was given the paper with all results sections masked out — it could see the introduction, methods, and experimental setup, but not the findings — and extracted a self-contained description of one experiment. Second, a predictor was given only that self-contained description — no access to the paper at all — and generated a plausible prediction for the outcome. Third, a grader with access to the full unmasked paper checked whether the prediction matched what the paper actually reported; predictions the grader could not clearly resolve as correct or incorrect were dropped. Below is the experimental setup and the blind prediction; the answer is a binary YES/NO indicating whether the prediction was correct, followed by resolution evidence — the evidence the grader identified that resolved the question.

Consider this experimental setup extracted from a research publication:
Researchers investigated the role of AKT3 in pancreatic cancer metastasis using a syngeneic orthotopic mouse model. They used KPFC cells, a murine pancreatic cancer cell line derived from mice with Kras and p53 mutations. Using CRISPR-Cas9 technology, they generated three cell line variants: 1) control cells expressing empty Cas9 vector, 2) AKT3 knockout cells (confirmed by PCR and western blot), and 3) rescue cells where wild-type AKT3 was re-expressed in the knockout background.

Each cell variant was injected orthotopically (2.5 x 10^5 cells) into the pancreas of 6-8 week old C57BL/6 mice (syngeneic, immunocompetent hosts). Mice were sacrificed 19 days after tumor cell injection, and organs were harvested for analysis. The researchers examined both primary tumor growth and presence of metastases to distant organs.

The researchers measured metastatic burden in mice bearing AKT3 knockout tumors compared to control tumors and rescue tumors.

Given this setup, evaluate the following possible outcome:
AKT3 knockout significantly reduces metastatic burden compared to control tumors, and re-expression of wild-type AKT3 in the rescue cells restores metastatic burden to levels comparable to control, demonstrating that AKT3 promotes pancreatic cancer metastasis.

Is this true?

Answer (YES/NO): YES